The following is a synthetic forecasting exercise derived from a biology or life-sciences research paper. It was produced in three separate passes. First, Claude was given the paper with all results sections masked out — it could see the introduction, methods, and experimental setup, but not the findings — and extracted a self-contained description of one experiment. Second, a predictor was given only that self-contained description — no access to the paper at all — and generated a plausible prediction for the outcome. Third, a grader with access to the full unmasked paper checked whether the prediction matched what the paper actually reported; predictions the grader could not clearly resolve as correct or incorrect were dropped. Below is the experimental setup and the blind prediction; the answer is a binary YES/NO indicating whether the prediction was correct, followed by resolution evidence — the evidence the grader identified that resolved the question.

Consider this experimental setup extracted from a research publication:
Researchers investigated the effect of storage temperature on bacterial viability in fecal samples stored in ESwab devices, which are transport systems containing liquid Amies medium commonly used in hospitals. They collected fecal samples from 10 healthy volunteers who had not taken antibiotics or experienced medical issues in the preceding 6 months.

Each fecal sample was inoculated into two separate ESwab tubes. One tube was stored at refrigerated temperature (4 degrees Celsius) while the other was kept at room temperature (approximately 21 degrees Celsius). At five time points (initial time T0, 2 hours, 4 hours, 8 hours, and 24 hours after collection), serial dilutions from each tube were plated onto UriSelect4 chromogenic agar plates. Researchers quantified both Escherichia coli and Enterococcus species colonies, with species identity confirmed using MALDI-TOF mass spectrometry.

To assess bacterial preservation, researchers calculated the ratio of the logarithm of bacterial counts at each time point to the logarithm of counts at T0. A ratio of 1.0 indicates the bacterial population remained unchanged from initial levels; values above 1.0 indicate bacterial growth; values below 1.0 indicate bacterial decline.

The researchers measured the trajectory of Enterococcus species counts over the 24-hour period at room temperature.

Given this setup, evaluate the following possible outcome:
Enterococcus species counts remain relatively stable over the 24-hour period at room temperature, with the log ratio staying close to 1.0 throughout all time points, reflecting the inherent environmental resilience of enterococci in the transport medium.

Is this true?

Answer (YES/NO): NO